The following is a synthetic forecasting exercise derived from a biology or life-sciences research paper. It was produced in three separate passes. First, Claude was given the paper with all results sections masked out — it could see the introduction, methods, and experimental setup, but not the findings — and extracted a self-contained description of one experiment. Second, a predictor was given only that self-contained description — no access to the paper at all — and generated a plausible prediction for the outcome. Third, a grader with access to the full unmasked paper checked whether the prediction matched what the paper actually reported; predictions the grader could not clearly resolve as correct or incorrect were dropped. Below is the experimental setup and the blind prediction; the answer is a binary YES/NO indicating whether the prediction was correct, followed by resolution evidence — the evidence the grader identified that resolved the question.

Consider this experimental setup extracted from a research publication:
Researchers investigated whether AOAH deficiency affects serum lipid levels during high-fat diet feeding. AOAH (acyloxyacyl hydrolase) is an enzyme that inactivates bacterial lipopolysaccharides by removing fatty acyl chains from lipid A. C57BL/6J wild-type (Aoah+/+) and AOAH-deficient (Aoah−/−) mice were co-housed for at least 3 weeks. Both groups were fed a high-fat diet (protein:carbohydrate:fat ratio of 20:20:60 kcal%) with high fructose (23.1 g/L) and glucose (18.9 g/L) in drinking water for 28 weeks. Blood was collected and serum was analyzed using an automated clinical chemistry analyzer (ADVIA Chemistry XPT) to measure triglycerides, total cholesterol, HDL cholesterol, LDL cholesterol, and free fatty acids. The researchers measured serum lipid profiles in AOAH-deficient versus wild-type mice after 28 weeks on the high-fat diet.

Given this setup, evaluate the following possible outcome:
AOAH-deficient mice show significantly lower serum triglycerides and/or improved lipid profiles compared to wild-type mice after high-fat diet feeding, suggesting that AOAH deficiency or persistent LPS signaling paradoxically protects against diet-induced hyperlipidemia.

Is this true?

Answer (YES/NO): NO